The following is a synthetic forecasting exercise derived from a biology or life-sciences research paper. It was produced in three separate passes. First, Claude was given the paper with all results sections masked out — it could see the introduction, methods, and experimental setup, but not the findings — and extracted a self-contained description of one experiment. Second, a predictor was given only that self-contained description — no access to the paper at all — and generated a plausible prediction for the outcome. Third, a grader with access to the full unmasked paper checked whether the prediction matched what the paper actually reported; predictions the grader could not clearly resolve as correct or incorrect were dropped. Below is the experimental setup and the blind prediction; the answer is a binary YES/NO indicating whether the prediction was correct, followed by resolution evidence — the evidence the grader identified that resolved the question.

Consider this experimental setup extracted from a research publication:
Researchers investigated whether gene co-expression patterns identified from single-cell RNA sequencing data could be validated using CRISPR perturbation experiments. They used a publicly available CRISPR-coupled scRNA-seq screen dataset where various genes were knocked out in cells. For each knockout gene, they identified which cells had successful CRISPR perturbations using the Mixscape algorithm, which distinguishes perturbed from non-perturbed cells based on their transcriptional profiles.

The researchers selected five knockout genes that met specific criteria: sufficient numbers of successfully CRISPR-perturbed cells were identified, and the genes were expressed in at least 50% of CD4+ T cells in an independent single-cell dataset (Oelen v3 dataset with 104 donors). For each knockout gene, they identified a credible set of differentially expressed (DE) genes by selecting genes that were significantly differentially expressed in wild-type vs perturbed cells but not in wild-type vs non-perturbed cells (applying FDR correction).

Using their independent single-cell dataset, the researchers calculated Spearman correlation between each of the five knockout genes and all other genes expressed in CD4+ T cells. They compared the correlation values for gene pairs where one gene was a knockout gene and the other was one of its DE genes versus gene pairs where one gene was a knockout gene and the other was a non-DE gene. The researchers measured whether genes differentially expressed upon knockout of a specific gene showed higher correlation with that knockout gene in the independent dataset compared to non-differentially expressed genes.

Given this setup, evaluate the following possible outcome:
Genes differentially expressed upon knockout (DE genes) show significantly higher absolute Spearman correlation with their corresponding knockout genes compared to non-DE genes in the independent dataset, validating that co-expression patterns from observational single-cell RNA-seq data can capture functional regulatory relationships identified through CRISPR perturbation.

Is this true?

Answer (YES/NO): YES